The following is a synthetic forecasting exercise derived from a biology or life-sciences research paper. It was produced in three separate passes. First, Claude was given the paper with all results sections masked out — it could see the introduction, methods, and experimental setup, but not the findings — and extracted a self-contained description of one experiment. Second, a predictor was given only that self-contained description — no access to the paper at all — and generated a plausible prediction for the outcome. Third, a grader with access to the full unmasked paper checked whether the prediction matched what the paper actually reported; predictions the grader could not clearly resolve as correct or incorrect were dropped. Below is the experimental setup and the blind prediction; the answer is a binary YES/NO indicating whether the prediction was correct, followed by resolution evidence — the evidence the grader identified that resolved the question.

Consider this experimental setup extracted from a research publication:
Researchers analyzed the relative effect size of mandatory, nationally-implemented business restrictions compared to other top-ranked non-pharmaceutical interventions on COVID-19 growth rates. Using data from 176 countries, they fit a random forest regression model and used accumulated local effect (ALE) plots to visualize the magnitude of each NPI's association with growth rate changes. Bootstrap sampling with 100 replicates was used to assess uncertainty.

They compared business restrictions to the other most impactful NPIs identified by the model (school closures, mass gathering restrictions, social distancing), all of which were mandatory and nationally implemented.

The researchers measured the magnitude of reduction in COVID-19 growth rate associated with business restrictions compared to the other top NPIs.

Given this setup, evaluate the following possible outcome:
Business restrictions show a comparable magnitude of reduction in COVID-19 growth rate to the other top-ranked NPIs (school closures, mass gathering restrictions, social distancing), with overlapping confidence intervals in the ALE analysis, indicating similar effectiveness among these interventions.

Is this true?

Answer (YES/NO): NO